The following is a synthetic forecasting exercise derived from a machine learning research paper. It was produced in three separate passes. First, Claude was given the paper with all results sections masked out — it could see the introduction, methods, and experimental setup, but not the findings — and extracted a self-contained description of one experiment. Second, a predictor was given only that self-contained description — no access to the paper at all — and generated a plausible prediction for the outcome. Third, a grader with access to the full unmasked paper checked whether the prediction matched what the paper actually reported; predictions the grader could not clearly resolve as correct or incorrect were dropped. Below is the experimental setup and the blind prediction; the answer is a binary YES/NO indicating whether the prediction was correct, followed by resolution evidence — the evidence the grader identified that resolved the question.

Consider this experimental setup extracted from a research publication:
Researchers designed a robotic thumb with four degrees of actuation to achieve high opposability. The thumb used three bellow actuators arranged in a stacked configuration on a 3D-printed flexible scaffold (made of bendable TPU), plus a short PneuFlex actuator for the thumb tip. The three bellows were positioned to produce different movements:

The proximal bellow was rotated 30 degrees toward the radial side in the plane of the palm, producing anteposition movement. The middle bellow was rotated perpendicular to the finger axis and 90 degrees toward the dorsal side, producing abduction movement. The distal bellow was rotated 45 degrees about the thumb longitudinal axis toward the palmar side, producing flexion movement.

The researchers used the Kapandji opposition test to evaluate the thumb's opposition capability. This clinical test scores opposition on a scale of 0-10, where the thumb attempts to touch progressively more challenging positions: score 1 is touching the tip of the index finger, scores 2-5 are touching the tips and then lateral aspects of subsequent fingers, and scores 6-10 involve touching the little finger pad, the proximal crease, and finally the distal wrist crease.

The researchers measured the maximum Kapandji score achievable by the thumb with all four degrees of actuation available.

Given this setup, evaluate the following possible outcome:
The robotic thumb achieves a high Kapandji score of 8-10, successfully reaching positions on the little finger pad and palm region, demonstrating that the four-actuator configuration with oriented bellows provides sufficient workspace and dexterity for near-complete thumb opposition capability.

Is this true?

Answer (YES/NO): YES